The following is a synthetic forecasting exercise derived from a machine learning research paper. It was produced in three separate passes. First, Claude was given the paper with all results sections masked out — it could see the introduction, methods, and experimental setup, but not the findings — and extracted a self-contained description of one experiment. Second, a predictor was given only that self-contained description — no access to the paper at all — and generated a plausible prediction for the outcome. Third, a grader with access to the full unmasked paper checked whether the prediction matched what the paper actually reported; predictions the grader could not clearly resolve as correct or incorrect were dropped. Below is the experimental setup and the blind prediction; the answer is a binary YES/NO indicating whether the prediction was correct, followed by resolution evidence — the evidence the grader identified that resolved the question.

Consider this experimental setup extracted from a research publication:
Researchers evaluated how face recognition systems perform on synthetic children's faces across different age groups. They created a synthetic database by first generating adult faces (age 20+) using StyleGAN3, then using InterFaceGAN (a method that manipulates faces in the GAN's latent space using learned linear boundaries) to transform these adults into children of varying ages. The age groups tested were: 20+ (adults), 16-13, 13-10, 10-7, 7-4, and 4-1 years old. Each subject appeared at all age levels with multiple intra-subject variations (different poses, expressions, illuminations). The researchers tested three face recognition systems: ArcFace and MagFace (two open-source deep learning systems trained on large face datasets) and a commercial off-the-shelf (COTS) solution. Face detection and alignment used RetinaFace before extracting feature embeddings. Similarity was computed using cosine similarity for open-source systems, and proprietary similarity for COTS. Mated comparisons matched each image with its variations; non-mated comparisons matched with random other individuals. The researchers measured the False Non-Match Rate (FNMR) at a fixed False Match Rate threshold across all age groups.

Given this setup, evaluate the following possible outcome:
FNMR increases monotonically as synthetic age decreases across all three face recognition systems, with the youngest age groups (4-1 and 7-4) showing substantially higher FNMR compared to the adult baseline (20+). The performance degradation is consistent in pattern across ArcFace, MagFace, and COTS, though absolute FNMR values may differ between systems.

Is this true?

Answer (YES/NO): YES